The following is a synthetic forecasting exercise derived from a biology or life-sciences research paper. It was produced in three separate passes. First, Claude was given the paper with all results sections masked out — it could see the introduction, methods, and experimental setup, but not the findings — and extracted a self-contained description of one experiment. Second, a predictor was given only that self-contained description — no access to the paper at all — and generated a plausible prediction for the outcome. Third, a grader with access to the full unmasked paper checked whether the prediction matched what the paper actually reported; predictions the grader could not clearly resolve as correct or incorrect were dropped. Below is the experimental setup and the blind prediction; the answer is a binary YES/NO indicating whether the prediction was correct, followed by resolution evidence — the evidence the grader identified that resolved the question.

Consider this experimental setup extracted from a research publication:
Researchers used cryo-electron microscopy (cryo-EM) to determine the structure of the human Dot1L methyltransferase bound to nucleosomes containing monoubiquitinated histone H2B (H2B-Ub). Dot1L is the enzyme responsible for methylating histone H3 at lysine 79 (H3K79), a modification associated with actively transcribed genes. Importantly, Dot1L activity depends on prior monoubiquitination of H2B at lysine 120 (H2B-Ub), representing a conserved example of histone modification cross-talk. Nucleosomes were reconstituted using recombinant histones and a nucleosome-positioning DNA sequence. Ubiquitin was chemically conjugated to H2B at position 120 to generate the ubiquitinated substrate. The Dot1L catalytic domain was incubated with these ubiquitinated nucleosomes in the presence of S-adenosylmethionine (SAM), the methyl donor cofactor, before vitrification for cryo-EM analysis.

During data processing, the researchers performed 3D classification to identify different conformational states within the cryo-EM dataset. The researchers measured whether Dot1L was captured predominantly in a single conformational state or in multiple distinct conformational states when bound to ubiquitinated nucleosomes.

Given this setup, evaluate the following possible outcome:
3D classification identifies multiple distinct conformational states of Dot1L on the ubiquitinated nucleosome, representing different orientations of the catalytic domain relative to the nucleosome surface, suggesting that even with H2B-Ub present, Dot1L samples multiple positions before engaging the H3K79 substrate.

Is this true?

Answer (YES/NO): YES